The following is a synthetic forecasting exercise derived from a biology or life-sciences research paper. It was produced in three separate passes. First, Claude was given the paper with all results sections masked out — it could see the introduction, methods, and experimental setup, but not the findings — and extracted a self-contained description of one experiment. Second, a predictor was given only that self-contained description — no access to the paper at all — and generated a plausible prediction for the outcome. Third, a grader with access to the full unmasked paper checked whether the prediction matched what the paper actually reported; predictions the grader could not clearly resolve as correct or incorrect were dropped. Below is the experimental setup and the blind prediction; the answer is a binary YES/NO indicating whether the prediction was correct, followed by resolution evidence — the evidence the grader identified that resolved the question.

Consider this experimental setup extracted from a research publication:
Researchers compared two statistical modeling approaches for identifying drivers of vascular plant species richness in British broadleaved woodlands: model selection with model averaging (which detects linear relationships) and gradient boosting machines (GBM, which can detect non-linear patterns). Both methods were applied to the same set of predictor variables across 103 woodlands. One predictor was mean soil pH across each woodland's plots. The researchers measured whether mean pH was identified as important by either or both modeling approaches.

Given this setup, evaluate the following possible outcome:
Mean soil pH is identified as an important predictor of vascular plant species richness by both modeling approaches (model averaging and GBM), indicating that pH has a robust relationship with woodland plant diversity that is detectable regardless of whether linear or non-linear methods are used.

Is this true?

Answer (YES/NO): NO